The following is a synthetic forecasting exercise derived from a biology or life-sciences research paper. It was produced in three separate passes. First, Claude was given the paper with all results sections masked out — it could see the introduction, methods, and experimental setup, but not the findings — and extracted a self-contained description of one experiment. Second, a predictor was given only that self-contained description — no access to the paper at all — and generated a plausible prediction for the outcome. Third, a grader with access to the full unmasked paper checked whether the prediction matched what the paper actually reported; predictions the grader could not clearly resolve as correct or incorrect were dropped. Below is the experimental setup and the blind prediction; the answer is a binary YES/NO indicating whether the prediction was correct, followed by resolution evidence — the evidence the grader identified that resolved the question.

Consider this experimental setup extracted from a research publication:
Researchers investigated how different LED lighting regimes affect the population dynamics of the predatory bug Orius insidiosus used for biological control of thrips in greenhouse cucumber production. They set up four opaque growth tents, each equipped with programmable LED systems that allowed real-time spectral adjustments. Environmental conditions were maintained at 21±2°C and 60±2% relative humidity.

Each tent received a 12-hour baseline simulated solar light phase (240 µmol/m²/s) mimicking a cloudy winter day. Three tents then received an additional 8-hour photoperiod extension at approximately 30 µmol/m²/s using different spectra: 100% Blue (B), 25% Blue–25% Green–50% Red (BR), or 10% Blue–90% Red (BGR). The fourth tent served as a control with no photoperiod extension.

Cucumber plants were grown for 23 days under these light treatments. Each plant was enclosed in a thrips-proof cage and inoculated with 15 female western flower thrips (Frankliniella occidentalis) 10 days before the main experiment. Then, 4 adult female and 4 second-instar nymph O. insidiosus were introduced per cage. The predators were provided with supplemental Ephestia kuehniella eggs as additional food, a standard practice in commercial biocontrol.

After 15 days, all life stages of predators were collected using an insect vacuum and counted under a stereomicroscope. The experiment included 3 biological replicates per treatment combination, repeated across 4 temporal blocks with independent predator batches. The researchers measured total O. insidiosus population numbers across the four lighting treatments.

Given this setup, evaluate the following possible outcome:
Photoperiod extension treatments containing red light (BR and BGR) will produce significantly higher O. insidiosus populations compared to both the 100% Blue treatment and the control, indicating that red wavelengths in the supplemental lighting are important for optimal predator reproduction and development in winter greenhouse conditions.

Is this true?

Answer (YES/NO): NO